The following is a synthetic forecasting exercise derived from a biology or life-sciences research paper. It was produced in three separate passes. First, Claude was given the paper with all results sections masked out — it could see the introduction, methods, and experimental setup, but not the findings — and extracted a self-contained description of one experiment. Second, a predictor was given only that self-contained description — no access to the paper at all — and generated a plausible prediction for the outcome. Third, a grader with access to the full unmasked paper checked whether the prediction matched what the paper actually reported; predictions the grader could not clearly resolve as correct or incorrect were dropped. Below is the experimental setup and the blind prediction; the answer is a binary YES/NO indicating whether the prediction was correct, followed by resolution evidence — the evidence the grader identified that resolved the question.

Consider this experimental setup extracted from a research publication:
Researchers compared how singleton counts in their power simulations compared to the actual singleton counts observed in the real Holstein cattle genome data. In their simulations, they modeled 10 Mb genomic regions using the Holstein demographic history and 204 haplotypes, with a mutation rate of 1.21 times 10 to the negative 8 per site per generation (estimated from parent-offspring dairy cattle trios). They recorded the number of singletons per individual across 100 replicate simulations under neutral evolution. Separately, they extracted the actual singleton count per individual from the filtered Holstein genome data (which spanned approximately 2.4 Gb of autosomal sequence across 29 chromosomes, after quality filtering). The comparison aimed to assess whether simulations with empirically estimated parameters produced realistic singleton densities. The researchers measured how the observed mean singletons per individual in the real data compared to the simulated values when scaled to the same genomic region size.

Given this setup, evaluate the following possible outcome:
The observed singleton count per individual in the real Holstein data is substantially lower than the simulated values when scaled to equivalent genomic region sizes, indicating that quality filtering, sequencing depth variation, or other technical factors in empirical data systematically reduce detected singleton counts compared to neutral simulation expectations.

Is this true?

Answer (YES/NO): NO